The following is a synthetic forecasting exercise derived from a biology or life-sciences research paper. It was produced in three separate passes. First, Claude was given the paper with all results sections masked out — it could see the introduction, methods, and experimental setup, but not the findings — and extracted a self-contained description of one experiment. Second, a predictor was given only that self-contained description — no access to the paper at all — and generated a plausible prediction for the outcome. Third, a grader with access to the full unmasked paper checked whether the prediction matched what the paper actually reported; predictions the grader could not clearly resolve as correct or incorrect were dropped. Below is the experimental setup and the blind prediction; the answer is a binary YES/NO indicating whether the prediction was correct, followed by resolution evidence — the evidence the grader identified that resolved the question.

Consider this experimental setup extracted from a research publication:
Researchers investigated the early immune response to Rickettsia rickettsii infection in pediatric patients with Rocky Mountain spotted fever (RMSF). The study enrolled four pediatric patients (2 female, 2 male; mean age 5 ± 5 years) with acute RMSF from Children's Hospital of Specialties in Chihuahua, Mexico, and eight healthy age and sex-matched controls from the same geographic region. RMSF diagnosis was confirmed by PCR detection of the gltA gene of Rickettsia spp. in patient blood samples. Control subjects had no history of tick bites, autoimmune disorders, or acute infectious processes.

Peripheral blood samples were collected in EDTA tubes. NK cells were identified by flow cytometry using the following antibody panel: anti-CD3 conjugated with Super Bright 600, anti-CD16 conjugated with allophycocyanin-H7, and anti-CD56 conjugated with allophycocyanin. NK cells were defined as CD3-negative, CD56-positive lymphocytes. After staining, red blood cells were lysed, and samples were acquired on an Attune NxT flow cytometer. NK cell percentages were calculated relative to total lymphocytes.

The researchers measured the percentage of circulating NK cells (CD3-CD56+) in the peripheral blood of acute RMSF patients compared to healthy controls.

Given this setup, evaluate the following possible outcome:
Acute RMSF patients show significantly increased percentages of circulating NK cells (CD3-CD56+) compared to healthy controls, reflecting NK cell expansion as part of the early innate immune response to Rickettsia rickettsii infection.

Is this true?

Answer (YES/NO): NO